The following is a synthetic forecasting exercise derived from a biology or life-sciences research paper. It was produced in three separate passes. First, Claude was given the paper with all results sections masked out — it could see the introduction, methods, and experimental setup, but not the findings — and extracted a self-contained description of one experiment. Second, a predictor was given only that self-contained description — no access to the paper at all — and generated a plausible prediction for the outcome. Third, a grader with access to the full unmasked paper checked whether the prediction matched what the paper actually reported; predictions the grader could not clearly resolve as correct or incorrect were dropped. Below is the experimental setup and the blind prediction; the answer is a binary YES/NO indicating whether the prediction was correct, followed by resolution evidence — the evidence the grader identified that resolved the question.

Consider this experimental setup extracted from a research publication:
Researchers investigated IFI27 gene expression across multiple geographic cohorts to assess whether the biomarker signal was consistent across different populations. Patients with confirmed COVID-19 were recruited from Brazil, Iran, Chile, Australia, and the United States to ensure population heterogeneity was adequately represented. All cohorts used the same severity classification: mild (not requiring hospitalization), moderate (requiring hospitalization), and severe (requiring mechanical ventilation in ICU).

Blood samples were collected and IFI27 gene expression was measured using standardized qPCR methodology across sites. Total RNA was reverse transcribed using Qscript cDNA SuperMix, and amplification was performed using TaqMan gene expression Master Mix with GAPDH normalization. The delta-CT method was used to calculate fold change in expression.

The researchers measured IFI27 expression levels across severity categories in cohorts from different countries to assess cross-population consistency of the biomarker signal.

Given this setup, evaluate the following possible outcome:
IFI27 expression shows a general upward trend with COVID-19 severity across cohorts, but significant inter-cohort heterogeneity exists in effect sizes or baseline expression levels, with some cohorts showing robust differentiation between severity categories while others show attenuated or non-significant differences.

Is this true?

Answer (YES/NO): NO